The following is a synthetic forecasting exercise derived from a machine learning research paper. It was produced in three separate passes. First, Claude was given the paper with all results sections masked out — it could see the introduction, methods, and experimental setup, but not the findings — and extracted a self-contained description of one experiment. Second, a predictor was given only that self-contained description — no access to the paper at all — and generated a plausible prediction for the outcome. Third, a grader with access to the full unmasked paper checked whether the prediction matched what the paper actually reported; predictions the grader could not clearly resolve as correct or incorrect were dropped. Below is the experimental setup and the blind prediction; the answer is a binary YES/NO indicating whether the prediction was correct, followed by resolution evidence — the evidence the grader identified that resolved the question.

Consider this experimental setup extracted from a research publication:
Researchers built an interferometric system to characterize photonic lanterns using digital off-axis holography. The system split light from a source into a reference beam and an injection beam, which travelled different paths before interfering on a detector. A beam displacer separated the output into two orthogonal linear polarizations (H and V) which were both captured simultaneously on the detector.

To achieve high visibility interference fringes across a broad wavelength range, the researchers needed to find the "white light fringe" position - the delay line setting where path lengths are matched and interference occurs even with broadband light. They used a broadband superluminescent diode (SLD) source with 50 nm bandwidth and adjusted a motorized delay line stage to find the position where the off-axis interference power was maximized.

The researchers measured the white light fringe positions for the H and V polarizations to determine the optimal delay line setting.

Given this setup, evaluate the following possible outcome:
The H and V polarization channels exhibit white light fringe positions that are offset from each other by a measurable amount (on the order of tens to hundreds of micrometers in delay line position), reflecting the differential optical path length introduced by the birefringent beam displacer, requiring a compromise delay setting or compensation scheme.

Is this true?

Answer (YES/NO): YES